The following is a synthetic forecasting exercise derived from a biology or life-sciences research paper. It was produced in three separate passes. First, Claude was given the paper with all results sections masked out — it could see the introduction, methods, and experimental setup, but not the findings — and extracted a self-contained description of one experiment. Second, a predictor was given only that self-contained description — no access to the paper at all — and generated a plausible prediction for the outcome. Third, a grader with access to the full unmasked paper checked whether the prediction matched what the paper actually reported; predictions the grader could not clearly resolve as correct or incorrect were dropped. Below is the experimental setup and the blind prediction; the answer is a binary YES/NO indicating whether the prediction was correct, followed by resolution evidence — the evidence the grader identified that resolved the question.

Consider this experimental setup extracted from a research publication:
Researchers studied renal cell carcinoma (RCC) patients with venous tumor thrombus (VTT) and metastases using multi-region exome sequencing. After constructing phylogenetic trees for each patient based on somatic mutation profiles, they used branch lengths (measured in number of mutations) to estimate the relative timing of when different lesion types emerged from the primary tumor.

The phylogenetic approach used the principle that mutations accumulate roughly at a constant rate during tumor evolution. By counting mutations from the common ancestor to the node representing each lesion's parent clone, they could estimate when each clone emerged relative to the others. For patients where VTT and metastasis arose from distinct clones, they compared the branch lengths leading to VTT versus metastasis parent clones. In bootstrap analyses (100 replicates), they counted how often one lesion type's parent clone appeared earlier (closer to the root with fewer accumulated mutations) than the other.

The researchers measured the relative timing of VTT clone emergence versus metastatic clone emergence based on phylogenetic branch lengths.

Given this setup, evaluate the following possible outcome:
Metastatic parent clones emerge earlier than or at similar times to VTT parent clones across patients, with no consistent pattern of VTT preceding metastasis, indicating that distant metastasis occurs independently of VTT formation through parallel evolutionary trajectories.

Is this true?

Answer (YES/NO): YES